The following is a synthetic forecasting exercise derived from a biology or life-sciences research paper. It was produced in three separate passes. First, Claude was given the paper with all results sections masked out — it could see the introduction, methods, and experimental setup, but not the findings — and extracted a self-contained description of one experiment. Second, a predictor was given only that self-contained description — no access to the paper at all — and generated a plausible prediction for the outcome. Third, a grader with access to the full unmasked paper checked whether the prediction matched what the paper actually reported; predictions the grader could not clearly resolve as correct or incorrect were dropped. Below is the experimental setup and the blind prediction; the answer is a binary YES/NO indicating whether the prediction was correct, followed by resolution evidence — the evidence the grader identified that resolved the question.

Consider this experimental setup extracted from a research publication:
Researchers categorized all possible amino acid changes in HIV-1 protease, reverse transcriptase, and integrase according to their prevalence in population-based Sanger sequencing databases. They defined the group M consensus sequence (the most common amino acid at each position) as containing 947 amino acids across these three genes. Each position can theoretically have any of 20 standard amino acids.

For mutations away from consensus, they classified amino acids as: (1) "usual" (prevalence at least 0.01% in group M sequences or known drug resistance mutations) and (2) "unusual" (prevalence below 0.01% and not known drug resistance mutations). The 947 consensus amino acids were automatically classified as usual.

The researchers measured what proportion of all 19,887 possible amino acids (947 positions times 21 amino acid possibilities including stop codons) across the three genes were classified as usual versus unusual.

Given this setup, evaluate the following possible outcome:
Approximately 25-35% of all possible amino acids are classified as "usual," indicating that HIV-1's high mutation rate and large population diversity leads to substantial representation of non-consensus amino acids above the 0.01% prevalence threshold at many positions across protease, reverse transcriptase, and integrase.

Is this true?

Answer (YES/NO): NO